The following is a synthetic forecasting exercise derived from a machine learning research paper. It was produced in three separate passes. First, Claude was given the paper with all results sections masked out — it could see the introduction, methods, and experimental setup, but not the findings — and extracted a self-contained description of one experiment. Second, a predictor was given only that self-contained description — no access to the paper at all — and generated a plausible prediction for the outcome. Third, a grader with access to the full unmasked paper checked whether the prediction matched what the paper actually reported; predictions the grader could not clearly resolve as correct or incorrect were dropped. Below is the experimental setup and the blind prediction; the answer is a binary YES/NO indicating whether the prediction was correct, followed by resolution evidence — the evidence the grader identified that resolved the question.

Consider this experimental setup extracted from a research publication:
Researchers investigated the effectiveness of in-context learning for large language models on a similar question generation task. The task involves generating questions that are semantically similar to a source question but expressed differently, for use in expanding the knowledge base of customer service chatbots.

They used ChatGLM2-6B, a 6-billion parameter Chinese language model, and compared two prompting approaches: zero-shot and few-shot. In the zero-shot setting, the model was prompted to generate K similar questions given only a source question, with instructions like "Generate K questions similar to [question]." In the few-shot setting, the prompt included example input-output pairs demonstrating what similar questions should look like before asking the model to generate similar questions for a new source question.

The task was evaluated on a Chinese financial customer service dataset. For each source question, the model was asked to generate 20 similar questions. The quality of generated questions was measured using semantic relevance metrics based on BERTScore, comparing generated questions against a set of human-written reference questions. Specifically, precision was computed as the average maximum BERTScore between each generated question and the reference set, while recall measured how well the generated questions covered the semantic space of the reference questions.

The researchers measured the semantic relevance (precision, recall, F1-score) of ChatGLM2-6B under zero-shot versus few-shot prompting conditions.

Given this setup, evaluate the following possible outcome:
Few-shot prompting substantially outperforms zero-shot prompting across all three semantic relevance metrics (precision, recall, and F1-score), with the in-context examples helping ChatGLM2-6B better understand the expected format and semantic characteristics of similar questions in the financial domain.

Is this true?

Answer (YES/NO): NO